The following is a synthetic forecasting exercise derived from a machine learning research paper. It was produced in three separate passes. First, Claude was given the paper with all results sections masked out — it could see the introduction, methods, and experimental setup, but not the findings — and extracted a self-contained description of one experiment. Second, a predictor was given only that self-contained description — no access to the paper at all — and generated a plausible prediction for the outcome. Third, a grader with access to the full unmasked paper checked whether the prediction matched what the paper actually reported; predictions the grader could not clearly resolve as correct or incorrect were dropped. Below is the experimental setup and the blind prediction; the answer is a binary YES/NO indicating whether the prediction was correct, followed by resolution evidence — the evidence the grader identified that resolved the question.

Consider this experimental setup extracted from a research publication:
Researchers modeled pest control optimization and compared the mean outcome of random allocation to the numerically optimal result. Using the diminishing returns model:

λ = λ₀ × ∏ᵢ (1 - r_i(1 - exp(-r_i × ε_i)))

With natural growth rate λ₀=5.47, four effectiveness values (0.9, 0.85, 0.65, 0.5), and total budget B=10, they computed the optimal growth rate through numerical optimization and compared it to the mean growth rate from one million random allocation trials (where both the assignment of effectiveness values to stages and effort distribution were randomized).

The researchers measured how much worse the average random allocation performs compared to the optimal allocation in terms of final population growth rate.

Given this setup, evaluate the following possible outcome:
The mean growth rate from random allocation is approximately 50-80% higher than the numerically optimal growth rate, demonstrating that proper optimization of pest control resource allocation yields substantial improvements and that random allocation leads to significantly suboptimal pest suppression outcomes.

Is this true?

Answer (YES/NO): NO